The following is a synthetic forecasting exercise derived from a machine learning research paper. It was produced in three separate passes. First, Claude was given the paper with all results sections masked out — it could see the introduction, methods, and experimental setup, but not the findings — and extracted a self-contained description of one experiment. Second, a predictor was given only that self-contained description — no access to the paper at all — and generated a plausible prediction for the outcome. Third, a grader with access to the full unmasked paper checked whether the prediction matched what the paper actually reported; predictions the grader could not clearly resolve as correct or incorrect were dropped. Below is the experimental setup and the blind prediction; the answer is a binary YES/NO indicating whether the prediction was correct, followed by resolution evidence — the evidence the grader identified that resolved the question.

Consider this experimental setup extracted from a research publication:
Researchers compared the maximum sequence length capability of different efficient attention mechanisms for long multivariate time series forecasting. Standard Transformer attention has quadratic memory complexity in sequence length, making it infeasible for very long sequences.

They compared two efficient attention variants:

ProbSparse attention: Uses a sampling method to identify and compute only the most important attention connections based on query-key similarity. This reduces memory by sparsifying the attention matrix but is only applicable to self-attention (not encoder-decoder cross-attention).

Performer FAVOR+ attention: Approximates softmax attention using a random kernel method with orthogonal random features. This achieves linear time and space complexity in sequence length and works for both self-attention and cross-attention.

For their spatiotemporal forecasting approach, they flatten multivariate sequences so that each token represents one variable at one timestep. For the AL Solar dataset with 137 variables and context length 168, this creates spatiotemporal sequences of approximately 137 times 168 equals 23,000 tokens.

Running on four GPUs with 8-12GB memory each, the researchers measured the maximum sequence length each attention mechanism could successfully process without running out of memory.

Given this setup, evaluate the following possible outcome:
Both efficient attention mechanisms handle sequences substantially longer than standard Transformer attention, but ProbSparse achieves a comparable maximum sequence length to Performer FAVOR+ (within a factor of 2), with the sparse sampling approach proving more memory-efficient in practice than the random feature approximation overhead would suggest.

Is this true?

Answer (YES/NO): NO